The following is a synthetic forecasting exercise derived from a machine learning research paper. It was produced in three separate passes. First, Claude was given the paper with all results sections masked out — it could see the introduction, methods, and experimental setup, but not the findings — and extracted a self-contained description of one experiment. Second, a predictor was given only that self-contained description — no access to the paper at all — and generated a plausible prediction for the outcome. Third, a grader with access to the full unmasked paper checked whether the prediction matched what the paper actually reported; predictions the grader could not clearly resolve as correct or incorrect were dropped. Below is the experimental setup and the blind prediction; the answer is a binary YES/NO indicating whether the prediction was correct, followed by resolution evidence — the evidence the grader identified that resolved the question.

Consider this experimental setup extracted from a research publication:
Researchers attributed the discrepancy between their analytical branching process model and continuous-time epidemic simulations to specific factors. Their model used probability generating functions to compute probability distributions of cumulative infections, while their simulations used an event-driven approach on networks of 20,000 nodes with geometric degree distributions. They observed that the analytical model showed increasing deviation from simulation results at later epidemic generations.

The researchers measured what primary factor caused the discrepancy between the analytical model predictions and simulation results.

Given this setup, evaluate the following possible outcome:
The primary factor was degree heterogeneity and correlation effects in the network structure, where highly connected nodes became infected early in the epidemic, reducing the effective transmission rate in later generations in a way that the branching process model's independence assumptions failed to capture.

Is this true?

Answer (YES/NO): NO